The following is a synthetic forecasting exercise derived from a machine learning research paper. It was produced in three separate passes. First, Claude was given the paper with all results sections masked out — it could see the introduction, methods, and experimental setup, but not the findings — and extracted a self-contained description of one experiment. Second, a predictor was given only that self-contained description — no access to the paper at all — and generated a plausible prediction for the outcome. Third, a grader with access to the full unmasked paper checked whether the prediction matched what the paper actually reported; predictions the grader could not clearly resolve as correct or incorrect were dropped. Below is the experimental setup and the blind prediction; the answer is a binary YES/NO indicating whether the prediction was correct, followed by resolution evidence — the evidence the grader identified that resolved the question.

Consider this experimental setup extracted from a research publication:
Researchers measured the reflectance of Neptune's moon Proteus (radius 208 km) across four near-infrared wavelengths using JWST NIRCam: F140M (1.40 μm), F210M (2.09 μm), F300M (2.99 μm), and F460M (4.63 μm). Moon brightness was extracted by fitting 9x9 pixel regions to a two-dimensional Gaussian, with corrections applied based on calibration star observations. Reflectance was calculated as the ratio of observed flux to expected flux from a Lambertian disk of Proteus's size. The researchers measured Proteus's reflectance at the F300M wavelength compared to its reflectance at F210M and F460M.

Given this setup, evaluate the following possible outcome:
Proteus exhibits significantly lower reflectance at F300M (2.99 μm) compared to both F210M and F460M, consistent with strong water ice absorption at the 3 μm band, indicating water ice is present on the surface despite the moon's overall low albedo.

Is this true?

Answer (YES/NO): YES